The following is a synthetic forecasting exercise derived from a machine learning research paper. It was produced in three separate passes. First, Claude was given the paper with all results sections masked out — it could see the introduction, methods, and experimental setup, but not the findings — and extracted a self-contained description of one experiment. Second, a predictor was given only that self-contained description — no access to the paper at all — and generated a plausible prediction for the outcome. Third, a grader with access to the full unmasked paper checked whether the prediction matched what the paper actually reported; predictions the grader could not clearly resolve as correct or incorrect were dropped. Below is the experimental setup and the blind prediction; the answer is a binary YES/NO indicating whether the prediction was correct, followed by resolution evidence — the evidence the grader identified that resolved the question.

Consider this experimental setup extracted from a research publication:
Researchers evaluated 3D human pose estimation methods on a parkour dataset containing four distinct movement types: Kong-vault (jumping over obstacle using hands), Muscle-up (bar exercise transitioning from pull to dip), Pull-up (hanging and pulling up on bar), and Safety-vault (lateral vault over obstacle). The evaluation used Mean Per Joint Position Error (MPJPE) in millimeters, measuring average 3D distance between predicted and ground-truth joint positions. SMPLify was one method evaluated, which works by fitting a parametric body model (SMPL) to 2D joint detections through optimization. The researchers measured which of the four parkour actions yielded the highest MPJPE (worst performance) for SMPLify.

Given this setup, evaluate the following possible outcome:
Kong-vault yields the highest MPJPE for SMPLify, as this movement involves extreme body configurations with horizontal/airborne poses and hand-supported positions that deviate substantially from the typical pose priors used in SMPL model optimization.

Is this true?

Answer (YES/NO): NO